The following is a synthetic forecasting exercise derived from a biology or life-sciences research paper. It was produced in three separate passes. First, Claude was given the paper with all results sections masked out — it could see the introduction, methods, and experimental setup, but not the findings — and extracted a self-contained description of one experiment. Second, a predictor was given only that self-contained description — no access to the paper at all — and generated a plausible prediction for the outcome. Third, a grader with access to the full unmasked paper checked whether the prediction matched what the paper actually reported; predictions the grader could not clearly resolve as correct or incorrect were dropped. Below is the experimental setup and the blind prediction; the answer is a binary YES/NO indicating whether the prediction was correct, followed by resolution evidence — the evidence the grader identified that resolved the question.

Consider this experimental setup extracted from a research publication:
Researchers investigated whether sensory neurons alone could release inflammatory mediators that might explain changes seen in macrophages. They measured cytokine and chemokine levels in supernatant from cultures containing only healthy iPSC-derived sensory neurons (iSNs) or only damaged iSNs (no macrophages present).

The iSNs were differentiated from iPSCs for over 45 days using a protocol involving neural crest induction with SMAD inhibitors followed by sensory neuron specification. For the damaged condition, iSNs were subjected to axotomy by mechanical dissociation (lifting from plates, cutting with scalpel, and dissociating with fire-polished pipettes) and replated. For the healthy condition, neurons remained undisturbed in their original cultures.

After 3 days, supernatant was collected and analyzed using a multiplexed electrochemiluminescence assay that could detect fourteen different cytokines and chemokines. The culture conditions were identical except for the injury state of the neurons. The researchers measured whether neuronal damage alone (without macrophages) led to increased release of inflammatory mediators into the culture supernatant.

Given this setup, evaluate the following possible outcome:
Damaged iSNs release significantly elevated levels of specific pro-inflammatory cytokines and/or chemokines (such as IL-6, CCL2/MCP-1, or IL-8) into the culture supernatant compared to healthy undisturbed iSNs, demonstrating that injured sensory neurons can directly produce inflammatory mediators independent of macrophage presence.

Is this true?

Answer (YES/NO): NO